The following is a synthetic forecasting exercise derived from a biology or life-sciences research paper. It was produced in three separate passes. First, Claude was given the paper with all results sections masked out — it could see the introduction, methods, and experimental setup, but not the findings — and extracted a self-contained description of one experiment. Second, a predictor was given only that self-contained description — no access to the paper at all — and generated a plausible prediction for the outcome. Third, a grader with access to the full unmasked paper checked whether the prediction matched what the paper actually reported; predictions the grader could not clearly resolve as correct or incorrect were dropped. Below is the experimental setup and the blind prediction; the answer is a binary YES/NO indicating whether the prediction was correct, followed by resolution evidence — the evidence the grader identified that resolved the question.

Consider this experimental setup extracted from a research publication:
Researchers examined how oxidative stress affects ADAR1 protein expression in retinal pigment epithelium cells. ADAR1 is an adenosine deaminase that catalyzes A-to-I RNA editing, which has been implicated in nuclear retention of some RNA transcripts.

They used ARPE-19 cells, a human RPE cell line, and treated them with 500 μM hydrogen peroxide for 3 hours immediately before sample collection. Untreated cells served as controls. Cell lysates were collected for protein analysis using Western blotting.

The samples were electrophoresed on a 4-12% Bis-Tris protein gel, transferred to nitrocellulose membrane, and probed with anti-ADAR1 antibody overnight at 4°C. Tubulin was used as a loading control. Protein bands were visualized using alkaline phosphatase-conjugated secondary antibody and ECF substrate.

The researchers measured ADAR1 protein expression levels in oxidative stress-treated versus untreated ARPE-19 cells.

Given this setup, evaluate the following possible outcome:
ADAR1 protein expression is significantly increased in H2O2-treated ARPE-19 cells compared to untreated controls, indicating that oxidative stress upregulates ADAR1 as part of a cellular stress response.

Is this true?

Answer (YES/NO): NO